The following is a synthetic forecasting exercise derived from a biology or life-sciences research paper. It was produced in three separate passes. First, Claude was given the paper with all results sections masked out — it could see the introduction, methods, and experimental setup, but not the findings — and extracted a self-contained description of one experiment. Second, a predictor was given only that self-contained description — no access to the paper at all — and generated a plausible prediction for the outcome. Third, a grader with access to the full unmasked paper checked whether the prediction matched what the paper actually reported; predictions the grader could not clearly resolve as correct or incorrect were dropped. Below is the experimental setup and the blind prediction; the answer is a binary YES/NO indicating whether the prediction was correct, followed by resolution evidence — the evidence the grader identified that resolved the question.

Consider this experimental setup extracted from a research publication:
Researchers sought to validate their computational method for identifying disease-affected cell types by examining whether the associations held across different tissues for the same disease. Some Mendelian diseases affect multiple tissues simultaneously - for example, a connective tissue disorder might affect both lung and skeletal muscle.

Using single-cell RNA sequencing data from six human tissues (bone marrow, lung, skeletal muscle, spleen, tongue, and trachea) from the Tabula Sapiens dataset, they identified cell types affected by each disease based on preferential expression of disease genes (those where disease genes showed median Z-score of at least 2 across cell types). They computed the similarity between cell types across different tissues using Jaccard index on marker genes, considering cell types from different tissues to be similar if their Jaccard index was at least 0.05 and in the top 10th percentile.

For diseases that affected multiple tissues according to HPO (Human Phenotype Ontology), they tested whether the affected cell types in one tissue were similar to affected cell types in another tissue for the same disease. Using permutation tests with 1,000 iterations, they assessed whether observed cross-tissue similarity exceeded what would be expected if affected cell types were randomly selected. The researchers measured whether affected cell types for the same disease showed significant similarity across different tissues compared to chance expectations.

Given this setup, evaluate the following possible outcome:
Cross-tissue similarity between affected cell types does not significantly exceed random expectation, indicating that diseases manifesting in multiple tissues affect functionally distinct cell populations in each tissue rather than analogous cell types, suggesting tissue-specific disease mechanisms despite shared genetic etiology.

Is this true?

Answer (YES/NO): NO